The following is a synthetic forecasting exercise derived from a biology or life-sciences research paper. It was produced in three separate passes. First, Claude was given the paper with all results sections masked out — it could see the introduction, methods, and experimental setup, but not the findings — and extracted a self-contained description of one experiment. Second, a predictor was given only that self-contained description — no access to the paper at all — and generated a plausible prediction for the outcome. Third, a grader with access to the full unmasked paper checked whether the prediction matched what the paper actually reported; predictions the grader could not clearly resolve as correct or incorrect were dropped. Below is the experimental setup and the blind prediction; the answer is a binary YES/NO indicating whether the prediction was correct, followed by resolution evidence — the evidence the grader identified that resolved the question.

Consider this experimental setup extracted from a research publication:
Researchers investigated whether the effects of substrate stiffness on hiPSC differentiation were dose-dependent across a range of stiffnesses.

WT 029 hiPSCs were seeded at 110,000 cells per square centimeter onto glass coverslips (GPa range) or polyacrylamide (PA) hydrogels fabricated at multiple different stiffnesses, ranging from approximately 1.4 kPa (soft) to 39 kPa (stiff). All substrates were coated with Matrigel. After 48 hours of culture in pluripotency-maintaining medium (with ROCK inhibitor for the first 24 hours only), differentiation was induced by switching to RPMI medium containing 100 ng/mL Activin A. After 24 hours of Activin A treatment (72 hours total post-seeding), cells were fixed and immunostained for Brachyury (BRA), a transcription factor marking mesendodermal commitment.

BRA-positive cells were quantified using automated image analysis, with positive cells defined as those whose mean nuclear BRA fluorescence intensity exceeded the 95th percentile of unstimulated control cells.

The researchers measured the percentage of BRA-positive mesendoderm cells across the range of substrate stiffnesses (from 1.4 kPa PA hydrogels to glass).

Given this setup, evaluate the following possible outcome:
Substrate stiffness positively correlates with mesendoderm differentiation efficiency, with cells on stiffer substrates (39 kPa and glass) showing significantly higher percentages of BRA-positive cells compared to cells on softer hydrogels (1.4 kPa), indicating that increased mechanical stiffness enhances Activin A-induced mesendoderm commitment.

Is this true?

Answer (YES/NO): NO